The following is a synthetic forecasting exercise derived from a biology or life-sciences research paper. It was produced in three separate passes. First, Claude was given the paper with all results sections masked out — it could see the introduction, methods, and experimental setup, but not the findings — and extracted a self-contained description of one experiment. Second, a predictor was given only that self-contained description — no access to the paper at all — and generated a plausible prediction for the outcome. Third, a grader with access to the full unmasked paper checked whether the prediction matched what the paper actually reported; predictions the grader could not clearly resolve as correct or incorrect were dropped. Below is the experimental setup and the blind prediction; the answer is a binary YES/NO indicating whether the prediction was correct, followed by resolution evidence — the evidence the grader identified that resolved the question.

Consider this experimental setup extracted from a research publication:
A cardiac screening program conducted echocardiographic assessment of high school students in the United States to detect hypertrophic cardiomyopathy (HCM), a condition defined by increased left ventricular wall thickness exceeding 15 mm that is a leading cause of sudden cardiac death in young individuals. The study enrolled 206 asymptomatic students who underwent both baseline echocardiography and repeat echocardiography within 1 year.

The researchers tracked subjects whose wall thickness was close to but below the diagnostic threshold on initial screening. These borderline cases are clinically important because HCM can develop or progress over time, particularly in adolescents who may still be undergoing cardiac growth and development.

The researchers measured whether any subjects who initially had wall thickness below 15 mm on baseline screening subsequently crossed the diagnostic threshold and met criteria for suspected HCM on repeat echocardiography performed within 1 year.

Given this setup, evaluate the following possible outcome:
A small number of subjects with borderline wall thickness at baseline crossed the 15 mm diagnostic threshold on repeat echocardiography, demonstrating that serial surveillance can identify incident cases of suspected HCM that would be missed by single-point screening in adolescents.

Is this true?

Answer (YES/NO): YES